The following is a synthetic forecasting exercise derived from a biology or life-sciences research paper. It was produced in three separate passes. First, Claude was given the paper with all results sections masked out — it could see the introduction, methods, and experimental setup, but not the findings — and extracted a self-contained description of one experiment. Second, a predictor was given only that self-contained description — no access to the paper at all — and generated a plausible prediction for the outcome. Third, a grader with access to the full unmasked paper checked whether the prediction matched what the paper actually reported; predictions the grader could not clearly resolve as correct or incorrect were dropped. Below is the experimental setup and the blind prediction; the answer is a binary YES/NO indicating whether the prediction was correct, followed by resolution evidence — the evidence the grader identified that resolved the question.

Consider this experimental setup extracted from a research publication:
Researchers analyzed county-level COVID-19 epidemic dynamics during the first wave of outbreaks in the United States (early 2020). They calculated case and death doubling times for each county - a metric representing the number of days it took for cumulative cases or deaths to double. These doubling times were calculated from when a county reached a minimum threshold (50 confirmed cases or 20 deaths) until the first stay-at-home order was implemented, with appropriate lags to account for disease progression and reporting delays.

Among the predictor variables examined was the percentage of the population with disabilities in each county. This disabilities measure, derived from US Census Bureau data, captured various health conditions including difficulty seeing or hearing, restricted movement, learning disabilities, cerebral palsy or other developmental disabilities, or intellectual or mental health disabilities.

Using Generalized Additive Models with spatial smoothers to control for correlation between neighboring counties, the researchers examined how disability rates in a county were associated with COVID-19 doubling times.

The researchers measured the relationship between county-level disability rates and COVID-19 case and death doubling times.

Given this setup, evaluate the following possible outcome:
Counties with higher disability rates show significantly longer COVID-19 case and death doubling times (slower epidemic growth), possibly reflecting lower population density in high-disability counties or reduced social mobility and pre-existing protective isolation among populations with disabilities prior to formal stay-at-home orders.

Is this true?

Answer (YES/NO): YES